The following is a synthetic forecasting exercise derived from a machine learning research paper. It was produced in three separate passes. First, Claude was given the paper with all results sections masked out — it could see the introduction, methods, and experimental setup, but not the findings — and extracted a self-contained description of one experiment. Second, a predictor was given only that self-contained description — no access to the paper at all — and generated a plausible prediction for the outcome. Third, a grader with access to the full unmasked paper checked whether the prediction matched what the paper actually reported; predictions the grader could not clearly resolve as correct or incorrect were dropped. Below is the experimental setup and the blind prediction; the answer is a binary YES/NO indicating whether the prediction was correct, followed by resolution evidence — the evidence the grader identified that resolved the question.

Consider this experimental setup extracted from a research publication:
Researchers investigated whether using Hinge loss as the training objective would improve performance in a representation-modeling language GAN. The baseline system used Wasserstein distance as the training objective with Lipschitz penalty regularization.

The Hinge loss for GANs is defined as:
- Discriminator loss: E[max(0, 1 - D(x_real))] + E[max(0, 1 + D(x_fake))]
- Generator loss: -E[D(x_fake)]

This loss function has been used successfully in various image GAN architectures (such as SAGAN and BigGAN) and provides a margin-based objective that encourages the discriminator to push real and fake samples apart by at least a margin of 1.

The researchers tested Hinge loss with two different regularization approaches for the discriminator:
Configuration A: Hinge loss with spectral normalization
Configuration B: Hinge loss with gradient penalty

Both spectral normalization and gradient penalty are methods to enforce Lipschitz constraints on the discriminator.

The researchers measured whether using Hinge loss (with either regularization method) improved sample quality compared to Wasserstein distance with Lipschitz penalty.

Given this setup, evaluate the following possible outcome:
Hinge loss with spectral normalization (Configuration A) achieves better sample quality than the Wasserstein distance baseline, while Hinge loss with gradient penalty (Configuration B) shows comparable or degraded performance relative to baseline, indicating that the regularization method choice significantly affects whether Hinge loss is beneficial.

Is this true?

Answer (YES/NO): NO